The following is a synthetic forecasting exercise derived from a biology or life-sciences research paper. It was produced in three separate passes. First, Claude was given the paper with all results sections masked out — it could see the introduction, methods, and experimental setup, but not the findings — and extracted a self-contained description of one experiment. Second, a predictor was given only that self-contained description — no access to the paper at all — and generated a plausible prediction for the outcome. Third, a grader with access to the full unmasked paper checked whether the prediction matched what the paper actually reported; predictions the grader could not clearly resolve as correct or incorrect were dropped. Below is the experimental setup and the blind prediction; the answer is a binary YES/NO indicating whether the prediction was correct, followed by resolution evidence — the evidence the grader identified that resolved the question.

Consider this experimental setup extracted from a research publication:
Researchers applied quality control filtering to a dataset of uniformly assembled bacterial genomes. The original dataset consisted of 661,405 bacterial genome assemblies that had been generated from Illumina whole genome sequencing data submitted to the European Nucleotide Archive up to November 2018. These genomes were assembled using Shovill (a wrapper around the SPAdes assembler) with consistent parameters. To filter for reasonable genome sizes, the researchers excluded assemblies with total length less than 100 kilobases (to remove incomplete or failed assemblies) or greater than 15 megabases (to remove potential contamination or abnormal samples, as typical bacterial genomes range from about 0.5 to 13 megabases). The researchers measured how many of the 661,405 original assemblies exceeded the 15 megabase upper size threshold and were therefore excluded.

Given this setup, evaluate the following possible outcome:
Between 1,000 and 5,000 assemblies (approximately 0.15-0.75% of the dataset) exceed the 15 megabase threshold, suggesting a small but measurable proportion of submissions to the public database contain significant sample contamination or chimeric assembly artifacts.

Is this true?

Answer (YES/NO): NO